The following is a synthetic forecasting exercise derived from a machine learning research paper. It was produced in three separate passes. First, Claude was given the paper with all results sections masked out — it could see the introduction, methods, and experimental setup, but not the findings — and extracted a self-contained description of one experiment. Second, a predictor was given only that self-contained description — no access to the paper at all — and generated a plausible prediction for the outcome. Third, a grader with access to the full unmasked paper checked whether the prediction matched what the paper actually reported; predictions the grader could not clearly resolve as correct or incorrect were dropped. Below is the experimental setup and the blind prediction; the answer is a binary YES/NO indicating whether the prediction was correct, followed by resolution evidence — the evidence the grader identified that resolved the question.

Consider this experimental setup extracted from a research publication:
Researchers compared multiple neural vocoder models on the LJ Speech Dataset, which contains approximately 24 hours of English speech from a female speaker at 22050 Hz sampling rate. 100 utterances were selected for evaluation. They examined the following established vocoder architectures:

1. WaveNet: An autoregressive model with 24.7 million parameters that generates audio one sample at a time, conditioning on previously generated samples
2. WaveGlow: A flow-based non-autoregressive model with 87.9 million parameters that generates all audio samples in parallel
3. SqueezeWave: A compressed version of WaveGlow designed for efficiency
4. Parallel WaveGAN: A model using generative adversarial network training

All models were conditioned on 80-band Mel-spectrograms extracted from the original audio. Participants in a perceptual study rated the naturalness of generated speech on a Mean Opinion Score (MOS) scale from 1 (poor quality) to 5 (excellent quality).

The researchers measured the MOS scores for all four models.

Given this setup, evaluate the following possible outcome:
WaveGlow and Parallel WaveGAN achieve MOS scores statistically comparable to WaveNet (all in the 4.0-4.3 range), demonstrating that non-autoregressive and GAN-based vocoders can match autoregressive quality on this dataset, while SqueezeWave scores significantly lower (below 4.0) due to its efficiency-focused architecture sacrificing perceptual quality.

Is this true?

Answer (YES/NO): NO